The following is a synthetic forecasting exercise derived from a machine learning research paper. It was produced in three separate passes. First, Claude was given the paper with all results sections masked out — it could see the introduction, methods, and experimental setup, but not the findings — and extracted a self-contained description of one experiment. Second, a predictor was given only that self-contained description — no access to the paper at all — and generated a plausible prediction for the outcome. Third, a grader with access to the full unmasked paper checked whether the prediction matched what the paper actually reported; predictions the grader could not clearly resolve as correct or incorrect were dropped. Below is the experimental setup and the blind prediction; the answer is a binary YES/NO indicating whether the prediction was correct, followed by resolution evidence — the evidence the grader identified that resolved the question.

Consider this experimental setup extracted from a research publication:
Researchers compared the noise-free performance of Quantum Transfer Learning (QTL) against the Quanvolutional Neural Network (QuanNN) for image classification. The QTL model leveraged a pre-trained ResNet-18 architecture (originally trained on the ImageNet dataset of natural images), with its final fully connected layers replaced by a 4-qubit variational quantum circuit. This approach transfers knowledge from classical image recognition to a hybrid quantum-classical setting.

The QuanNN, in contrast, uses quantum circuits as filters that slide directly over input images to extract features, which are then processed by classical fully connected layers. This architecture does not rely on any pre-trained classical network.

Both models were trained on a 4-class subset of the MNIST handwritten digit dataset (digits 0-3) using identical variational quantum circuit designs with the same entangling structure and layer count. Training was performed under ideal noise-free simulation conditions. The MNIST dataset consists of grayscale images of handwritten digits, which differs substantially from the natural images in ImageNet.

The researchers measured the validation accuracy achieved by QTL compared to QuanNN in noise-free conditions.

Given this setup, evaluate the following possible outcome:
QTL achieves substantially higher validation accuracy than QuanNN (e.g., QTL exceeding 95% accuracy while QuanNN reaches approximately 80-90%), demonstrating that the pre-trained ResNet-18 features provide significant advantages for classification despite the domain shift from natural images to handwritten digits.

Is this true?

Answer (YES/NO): NO